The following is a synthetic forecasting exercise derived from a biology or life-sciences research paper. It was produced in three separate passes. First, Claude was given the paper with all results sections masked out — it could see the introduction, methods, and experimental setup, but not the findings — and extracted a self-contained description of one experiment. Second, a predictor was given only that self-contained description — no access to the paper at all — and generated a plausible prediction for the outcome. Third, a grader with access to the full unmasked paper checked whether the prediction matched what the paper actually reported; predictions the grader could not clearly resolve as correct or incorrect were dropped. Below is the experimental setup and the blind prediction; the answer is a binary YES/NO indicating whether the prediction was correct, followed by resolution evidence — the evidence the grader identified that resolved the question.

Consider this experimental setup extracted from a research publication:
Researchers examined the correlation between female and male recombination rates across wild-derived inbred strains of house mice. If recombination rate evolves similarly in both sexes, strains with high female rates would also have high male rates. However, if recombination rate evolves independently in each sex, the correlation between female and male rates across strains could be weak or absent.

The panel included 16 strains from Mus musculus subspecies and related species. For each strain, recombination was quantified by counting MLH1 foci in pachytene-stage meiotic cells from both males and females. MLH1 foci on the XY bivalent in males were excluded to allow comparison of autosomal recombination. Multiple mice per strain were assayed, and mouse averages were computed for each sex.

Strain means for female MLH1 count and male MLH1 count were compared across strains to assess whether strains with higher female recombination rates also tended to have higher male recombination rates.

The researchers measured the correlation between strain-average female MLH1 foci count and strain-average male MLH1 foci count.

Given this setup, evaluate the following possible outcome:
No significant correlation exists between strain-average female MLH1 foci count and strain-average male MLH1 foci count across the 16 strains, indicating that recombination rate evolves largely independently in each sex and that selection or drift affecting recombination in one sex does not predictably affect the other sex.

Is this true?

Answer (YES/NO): YES